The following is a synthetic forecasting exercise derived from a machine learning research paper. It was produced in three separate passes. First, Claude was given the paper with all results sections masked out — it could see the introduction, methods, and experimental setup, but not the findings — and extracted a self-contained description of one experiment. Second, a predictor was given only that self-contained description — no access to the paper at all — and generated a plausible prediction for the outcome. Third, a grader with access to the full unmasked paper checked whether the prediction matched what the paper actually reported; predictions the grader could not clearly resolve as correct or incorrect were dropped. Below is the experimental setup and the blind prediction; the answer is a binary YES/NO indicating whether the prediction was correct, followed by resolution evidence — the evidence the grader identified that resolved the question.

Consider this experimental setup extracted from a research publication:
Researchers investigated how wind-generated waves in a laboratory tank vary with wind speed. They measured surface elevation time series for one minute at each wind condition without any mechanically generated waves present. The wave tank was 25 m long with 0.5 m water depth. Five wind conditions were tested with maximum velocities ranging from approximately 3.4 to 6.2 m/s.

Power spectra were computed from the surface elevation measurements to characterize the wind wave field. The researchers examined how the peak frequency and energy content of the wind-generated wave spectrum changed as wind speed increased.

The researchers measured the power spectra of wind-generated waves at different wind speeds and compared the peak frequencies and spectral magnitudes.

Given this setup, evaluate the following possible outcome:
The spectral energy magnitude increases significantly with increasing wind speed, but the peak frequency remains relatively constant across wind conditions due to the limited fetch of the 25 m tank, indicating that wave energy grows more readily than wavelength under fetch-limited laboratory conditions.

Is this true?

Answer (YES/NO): NO